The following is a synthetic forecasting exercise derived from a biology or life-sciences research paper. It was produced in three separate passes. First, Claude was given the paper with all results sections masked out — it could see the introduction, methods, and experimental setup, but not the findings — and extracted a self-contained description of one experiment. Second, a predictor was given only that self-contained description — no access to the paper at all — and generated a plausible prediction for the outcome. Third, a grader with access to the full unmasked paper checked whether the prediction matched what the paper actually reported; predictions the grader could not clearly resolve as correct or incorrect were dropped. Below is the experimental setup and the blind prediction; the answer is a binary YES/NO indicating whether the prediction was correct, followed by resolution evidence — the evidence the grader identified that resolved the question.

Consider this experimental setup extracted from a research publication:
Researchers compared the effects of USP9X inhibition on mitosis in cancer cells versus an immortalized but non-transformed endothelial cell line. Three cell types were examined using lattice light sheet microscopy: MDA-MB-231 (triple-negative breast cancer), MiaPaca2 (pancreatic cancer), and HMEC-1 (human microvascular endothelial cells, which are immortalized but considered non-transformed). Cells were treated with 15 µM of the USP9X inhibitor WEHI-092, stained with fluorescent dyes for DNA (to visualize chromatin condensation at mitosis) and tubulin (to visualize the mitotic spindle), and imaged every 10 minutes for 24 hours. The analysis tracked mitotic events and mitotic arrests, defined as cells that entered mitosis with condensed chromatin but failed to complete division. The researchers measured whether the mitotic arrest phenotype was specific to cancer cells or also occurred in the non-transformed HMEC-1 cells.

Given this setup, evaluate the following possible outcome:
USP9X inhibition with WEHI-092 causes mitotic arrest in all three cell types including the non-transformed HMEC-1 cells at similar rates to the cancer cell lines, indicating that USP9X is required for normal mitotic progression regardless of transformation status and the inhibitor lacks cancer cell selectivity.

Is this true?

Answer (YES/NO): NO